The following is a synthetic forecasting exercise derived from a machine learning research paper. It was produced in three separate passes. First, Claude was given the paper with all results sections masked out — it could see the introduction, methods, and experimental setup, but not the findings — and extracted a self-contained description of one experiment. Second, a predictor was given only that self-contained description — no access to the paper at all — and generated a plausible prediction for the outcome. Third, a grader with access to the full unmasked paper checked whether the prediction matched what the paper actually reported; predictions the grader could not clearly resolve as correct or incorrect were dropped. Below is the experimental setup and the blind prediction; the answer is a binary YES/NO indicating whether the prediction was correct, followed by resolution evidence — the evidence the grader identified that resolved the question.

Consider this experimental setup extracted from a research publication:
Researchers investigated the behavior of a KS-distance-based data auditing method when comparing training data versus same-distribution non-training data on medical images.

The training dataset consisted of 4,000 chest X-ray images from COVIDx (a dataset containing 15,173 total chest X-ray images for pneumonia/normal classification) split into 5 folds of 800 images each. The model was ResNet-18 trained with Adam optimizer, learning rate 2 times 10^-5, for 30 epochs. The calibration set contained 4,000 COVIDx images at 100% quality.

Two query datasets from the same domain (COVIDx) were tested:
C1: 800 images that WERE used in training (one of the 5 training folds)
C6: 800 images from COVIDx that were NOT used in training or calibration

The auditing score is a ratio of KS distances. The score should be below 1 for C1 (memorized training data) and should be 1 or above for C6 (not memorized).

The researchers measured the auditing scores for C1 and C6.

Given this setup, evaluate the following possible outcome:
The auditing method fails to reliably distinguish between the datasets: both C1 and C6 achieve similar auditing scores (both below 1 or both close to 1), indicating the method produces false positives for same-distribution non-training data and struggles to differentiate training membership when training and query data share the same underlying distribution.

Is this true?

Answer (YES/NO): NO